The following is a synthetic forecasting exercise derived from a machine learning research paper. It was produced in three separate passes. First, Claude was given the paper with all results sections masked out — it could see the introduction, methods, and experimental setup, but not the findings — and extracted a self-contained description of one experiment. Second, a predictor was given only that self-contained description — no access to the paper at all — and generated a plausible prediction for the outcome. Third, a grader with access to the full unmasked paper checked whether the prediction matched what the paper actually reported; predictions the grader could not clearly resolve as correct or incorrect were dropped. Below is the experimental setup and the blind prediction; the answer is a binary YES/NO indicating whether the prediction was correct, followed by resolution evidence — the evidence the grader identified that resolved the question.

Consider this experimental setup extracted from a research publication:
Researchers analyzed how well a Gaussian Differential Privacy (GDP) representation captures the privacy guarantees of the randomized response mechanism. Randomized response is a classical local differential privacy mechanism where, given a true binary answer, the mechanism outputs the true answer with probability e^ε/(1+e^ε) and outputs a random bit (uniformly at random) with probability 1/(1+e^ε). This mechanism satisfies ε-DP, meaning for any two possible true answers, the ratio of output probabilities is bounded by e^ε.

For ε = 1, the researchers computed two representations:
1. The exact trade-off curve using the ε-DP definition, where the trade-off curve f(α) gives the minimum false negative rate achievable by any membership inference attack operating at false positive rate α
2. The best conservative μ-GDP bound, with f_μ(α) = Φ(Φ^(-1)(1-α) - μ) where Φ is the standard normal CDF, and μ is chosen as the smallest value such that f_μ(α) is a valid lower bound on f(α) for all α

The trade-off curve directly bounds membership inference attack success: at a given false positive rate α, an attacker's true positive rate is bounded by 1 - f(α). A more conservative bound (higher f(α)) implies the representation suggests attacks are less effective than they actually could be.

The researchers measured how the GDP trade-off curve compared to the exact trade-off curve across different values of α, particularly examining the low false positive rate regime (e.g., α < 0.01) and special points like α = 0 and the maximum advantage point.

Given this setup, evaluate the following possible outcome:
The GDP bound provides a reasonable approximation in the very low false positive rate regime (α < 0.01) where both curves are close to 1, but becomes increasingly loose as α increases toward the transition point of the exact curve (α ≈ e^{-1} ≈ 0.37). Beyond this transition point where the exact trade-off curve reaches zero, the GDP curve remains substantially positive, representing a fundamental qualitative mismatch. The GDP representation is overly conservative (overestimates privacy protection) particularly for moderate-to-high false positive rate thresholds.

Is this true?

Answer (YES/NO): NO